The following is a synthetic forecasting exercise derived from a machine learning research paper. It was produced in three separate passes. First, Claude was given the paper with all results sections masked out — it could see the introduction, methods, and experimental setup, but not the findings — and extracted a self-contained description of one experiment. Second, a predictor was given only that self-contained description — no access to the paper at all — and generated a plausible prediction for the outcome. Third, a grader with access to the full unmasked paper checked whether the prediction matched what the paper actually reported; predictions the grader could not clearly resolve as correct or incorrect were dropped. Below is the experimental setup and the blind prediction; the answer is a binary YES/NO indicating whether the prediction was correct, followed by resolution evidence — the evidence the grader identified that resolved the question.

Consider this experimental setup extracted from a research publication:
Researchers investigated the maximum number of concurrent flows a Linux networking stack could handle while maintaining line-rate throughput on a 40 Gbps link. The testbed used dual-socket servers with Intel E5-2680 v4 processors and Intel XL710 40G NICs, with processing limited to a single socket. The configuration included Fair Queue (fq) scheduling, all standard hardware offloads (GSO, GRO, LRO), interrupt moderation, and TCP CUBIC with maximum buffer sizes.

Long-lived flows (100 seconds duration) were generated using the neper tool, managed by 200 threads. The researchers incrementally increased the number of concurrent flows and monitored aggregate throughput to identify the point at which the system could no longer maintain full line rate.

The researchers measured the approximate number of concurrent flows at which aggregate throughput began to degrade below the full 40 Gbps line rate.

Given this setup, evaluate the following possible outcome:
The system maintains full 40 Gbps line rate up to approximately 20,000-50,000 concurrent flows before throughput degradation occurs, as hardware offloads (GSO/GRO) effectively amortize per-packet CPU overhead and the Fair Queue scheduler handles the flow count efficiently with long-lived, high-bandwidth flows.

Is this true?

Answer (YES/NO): NO